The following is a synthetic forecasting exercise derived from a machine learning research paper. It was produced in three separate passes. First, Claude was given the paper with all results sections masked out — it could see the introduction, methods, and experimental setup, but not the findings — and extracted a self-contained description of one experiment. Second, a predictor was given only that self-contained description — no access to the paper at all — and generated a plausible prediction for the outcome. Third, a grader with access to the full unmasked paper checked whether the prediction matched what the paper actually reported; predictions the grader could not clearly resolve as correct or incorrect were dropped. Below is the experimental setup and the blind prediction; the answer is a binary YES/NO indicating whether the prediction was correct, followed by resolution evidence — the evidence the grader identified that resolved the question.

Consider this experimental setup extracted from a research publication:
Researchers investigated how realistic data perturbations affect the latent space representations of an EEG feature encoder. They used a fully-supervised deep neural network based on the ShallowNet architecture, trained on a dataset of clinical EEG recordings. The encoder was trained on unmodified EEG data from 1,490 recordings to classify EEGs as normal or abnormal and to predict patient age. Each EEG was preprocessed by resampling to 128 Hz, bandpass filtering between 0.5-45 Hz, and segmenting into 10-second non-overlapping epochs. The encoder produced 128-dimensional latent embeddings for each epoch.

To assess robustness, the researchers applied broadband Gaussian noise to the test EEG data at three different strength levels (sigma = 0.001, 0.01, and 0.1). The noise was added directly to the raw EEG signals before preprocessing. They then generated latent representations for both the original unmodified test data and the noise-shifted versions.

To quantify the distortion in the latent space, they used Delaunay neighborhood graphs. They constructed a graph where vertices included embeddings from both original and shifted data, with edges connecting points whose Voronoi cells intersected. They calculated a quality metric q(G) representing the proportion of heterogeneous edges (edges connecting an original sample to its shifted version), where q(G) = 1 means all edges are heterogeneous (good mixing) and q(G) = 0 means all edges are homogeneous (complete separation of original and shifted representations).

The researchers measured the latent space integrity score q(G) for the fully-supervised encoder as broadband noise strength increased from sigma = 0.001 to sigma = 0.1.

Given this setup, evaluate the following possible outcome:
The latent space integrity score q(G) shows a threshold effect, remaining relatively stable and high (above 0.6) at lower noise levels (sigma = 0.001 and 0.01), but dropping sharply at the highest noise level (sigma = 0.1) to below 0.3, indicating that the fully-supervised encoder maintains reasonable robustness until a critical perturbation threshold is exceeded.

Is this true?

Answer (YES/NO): NO